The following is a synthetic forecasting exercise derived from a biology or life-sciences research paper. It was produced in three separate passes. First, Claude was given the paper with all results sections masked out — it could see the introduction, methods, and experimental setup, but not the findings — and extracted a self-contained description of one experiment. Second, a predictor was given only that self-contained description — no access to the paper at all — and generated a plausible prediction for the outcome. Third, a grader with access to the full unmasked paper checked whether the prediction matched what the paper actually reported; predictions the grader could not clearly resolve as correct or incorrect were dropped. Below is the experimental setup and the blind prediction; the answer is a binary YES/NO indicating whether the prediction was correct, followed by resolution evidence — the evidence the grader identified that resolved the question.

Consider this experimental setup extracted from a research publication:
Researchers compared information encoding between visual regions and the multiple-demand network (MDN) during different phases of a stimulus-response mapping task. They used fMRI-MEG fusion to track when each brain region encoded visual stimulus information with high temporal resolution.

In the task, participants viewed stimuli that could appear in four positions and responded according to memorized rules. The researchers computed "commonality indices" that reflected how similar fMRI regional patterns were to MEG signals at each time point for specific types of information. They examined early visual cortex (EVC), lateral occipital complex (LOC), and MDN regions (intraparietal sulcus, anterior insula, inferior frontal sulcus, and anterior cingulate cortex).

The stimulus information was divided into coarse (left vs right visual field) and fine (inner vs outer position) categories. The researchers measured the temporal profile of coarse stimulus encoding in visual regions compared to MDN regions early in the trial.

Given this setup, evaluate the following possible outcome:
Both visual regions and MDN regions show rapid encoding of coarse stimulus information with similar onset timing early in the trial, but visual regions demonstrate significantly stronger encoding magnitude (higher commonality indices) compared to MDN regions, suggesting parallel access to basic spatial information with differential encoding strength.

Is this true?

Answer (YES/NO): NO